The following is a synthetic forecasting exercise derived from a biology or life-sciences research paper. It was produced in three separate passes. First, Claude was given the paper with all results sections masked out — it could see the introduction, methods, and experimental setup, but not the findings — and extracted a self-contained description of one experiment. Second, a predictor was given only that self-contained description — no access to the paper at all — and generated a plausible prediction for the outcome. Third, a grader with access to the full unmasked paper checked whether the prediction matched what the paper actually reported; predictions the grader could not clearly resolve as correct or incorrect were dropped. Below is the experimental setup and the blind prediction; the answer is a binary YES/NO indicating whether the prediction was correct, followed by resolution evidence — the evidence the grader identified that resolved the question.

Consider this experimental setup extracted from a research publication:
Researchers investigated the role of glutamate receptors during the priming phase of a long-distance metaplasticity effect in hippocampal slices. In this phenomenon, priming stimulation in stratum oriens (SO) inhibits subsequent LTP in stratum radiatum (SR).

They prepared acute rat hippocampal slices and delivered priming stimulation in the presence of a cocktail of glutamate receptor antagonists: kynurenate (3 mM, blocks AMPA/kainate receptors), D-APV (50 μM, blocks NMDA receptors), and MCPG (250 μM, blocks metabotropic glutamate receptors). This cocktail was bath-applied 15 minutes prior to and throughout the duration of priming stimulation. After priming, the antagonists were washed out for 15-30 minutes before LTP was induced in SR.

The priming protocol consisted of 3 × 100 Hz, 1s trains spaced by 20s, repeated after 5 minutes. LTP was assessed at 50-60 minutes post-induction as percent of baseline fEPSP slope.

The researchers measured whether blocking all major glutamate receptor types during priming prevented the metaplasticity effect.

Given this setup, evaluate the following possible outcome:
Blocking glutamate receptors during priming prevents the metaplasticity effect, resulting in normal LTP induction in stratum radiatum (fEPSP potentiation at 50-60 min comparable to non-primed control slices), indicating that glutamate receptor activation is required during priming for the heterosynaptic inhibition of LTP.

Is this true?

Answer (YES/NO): NO